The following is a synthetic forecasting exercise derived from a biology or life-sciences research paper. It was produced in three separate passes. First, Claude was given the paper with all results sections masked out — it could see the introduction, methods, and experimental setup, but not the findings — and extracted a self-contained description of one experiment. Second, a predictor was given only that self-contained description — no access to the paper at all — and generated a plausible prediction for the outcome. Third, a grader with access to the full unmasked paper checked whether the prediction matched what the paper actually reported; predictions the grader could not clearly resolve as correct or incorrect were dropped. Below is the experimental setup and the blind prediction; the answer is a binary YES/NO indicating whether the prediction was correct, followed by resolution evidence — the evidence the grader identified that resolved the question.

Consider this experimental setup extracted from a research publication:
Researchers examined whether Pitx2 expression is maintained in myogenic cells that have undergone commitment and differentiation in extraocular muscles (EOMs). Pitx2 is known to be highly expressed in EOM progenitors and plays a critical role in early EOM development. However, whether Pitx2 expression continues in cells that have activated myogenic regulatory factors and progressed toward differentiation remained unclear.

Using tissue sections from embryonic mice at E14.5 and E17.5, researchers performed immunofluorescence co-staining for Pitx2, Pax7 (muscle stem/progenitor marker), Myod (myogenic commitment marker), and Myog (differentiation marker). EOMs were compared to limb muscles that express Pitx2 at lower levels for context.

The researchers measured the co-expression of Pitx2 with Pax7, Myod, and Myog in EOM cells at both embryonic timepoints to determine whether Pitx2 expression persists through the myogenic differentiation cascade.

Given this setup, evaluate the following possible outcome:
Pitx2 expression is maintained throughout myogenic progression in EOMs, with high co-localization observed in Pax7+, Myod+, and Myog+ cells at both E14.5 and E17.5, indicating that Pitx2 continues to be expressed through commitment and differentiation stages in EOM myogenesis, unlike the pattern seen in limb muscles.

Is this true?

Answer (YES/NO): YES